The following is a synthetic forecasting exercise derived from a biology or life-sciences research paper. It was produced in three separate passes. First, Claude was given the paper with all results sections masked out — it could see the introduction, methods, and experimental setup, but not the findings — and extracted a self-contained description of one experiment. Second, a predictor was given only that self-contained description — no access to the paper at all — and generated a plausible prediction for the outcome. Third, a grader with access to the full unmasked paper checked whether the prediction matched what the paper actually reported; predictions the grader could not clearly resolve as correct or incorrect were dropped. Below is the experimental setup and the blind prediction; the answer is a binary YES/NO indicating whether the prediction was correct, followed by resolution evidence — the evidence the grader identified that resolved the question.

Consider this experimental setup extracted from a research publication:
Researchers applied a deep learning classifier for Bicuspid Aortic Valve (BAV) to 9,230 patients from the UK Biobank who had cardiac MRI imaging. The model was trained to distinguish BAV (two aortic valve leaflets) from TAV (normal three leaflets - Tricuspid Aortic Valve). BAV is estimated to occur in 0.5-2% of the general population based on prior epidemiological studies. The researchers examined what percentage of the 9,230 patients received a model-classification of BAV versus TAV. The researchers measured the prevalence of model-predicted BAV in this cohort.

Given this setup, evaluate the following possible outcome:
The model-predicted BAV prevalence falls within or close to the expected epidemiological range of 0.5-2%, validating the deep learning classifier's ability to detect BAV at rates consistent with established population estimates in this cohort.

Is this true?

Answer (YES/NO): NO